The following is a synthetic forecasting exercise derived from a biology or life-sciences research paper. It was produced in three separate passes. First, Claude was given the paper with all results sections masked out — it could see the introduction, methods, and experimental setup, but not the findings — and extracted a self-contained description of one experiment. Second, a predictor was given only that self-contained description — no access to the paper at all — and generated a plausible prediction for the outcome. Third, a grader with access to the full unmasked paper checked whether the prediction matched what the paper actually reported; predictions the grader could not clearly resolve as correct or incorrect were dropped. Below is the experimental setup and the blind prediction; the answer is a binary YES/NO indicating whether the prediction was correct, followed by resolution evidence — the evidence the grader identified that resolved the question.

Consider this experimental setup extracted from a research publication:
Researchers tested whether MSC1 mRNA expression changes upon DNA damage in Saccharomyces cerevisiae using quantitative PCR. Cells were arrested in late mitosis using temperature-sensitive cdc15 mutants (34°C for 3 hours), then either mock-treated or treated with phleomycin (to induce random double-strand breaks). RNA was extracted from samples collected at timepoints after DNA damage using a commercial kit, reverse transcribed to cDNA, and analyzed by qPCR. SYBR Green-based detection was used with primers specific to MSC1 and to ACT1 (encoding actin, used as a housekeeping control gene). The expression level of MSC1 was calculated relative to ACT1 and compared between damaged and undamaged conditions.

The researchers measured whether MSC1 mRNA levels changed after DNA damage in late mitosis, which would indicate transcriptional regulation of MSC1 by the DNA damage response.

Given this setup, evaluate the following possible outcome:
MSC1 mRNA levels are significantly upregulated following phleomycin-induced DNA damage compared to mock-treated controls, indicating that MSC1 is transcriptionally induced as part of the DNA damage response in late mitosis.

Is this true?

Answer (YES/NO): NO